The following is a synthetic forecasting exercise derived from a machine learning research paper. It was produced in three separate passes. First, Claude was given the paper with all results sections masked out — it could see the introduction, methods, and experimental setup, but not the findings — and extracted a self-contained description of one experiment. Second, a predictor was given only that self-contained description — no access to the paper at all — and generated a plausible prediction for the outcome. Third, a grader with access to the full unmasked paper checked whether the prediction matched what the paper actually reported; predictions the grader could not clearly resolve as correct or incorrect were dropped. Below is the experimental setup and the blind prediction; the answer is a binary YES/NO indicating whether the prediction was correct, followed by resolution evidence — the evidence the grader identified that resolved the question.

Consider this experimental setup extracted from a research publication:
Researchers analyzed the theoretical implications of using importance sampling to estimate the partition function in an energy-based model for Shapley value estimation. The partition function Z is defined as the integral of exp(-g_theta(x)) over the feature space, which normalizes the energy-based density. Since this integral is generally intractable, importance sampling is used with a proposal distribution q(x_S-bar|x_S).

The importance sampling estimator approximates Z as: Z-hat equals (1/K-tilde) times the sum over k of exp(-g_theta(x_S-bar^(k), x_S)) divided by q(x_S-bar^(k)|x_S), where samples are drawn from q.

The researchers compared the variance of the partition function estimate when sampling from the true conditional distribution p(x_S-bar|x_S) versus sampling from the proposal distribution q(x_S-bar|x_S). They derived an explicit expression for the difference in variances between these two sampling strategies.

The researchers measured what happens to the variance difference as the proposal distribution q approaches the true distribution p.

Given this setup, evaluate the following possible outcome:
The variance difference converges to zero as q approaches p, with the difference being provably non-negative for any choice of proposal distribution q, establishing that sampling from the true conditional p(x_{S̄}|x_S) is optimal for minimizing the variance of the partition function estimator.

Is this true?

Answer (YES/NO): NO